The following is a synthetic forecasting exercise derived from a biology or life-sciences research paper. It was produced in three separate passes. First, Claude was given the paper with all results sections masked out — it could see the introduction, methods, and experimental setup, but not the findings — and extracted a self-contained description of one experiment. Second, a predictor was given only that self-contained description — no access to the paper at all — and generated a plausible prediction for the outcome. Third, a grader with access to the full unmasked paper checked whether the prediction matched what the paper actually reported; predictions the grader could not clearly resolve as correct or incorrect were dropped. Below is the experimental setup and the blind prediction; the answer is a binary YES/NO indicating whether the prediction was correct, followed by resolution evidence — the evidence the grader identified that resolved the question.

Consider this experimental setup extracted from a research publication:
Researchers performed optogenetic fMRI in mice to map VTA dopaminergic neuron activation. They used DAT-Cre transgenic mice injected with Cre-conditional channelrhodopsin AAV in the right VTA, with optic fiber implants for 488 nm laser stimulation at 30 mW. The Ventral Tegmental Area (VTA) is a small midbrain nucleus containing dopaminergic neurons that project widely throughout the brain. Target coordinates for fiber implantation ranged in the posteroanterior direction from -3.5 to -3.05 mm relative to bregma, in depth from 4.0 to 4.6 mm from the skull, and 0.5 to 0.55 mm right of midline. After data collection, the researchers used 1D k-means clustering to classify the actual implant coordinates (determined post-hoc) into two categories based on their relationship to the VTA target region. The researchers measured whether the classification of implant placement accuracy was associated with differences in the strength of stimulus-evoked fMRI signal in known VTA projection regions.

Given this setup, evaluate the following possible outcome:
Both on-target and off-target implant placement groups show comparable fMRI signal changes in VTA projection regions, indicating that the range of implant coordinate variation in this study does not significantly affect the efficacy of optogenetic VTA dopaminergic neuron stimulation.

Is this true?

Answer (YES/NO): NO